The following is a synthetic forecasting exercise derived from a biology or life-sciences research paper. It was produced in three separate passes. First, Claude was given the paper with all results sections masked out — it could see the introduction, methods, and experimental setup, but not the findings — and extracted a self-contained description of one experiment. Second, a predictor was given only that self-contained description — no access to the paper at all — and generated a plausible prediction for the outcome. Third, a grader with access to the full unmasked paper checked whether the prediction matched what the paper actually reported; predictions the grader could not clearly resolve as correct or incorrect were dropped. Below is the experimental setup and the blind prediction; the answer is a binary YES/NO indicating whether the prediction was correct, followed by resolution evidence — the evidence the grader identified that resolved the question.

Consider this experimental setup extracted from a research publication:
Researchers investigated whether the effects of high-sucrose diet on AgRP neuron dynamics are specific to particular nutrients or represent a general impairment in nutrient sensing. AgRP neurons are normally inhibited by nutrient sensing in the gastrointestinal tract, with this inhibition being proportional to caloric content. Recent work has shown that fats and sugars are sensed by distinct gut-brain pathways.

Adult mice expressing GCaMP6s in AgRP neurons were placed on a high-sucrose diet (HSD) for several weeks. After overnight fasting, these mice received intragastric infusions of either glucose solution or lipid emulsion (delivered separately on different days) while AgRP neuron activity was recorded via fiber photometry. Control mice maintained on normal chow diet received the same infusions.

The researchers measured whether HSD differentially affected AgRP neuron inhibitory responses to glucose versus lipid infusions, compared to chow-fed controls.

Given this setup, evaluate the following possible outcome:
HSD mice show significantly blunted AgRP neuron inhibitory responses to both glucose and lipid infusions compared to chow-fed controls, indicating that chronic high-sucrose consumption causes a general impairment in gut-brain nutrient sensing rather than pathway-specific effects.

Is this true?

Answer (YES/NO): NO